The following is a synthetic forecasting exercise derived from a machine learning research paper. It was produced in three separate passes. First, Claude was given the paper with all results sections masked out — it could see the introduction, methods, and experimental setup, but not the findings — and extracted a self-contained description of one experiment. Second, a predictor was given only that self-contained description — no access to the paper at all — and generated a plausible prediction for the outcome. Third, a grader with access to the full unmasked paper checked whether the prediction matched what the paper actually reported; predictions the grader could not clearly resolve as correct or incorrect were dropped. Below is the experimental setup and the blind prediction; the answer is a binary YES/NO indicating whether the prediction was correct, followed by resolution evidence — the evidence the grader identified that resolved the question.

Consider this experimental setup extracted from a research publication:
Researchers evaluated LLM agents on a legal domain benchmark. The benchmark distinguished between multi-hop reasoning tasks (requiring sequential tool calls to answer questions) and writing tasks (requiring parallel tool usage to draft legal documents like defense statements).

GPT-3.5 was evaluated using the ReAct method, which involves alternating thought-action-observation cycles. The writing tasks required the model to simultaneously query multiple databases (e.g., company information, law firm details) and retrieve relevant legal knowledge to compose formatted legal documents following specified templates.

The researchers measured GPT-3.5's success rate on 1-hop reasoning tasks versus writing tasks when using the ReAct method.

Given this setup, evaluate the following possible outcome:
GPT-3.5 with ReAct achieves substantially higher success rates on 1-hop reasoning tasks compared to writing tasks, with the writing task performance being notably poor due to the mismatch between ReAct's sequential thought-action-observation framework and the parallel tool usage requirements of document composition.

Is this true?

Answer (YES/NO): YES